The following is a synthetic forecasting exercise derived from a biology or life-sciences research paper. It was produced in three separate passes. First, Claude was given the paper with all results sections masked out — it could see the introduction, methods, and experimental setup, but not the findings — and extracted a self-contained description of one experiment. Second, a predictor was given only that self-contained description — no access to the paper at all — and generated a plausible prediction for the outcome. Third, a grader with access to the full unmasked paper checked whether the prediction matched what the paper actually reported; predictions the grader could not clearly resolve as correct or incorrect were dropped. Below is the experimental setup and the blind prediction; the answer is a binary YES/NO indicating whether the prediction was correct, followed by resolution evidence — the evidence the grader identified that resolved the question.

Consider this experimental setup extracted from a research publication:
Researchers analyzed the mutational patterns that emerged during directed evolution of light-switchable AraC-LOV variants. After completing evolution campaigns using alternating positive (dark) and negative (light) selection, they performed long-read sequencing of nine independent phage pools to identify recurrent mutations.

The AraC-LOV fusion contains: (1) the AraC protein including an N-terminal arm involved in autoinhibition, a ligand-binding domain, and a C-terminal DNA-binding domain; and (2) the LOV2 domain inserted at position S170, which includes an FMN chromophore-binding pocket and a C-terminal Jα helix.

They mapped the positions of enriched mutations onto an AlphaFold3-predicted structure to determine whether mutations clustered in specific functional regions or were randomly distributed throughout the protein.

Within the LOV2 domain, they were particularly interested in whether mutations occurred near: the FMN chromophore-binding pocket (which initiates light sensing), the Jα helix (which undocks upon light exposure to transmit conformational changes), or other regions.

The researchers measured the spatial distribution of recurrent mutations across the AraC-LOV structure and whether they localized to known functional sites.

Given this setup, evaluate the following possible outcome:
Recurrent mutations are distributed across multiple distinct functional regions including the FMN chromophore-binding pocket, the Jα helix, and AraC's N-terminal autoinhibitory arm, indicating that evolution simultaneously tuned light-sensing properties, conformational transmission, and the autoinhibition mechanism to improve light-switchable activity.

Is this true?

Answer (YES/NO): NO